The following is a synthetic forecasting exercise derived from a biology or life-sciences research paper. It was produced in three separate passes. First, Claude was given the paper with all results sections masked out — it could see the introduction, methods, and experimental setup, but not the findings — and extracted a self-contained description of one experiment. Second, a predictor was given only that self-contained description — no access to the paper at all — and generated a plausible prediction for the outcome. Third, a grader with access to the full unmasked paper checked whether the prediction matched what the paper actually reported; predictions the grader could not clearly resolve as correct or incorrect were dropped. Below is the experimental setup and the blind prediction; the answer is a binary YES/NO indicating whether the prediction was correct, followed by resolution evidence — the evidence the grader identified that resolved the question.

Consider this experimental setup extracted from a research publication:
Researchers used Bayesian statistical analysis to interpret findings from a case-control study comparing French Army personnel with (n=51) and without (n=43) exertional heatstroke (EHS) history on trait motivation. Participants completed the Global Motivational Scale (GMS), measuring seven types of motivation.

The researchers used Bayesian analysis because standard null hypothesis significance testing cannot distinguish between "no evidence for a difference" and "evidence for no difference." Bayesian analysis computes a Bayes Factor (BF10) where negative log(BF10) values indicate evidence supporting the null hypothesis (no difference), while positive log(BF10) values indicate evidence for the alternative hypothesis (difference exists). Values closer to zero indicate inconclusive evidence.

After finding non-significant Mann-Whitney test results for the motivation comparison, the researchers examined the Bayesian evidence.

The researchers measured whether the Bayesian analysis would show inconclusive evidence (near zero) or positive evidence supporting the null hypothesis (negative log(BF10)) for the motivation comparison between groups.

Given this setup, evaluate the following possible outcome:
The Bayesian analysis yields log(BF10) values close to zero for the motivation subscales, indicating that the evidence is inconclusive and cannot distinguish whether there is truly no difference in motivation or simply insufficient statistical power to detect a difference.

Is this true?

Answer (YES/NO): NO